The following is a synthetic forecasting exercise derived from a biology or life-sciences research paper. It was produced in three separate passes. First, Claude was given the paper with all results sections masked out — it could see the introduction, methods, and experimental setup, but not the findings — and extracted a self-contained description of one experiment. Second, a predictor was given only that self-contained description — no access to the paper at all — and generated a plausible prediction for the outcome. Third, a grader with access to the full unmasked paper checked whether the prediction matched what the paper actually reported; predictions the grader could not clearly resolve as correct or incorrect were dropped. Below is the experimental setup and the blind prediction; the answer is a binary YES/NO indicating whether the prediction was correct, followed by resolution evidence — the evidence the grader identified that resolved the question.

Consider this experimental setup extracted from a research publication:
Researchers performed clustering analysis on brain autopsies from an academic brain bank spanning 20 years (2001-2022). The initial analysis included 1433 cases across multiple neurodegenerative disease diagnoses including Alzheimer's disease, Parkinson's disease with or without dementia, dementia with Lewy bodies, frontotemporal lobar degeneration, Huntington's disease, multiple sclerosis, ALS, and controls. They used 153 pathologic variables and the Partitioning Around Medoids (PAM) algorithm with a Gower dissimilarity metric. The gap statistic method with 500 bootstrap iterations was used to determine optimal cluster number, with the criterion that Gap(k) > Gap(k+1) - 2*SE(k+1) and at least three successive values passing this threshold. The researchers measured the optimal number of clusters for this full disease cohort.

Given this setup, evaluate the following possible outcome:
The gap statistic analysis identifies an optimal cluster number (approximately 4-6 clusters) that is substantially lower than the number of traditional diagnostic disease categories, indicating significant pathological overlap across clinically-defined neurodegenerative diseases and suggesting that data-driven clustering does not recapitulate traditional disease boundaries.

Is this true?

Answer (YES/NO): NO